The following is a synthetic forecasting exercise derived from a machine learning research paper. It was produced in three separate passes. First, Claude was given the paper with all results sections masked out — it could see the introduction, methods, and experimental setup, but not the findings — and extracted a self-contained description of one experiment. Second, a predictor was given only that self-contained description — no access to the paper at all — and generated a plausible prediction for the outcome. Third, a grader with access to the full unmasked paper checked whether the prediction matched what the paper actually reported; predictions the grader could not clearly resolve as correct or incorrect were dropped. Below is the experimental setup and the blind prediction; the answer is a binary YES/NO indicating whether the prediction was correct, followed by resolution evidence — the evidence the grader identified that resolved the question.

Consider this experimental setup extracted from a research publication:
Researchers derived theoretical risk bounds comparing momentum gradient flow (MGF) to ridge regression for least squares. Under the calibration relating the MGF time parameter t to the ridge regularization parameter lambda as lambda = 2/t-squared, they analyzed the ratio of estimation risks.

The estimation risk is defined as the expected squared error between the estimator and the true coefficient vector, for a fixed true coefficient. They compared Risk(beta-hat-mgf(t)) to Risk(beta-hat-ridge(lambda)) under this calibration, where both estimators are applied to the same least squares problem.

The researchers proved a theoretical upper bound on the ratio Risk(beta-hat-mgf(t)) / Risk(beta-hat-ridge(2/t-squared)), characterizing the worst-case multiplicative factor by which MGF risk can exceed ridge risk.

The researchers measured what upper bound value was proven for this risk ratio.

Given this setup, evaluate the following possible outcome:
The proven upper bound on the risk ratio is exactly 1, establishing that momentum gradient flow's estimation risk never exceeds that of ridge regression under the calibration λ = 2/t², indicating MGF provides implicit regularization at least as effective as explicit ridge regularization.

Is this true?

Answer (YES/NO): NO